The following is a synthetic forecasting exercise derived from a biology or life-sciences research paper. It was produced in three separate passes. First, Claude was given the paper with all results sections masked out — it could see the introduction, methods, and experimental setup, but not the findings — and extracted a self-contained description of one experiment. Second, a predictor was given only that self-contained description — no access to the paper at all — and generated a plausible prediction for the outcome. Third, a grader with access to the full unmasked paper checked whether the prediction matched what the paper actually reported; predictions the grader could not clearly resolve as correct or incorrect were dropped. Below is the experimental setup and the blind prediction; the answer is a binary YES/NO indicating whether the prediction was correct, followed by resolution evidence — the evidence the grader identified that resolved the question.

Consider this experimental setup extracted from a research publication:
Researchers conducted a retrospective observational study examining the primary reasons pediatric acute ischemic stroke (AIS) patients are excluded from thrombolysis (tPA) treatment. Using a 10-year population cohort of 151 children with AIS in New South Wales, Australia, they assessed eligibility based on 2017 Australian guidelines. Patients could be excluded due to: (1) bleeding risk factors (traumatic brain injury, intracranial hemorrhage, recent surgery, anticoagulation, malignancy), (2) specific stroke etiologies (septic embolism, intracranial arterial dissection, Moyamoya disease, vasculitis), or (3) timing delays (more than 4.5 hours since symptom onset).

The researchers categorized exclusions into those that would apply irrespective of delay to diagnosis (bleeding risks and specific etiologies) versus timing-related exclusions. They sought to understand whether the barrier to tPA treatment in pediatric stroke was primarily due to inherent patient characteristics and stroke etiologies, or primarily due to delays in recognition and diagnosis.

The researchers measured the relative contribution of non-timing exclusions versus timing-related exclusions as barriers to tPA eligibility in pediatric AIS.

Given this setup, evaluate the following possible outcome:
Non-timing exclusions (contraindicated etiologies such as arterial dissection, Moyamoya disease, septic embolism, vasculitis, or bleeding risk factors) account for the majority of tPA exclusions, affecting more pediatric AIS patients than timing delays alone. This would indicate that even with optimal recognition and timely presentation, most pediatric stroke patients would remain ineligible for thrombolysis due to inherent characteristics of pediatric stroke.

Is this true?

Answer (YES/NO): YES